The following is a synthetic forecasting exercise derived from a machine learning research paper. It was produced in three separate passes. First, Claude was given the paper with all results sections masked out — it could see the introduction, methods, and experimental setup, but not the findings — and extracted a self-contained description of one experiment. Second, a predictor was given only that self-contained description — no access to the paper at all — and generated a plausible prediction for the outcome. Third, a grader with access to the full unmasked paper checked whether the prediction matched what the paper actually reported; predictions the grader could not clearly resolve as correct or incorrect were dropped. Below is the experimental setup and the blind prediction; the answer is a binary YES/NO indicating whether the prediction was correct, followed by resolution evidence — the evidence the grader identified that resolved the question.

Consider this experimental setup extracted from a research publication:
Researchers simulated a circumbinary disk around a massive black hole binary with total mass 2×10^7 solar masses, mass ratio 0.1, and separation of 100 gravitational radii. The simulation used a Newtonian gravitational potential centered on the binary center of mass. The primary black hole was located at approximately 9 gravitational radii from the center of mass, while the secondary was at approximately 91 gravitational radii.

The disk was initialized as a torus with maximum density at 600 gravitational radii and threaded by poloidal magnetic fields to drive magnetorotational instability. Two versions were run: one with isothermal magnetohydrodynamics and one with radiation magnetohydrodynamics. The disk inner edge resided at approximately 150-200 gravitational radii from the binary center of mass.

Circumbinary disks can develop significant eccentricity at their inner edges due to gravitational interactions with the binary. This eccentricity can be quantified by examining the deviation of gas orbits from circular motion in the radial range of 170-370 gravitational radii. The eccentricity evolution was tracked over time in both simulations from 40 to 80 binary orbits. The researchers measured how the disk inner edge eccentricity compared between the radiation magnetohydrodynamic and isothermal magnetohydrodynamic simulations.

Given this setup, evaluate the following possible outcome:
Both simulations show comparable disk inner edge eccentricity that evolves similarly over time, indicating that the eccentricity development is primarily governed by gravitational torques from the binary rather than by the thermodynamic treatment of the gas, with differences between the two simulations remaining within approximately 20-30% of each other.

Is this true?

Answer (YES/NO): NO